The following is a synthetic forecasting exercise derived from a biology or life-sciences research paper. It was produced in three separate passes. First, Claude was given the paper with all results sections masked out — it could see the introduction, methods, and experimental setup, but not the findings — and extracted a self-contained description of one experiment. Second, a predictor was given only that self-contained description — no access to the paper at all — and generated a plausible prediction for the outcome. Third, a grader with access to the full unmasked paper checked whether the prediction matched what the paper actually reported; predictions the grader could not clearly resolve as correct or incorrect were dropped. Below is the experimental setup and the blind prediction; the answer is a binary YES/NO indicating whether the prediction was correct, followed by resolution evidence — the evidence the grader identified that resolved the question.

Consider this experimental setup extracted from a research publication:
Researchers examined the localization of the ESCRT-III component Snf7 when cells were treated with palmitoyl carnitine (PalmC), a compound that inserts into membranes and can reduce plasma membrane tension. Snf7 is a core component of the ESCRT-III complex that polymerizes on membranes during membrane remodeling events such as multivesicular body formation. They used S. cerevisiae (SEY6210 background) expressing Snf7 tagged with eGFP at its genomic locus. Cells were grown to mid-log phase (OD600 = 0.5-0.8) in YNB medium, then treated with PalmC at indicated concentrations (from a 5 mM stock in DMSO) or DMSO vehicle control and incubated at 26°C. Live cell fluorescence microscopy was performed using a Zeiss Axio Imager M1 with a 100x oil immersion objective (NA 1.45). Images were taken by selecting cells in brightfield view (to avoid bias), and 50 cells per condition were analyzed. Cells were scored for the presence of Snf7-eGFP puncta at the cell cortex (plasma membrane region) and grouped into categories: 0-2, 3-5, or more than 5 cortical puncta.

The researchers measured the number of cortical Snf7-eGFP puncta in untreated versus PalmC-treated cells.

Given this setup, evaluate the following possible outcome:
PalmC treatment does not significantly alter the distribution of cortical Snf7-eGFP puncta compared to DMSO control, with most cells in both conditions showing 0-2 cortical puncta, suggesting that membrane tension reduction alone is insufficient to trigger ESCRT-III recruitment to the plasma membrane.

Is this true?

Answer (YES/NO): NO